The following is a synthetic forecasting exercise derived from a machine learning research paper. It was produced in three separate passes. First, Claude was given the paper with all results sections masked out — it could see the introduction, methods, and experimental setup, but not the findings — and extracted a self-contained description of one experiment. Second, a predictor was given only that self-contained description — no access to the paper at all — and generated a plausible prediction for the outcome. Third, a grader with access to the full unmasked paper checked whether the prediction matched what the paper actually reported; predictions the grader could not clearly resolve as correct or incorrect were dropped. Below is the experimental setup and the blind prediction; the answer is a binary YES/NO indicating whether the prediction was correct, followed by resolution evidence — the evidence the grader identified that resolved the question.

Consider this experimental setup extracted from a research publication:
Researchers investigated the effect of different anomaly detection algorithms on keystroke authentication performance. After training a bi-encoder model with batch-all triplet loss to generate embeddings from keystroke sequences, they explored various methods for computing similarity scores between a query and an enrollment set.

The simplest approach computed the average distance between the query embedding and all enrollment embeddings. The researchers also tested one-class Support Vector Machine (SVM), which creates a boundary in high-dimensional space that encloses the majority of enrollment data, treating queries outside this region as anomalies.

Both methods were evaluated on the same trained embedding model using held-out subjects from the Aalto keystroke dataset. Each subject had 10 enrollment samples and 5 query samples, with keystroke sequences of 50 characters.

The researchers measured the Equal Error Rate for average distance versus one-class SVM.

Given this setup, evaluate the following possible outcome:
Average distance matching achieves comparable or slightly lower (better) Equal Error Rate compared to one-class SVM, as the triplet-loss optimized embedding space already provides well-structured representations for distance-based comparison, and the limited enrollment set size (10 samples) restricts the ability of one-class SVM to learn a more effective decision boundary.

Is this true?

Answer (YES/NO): NO